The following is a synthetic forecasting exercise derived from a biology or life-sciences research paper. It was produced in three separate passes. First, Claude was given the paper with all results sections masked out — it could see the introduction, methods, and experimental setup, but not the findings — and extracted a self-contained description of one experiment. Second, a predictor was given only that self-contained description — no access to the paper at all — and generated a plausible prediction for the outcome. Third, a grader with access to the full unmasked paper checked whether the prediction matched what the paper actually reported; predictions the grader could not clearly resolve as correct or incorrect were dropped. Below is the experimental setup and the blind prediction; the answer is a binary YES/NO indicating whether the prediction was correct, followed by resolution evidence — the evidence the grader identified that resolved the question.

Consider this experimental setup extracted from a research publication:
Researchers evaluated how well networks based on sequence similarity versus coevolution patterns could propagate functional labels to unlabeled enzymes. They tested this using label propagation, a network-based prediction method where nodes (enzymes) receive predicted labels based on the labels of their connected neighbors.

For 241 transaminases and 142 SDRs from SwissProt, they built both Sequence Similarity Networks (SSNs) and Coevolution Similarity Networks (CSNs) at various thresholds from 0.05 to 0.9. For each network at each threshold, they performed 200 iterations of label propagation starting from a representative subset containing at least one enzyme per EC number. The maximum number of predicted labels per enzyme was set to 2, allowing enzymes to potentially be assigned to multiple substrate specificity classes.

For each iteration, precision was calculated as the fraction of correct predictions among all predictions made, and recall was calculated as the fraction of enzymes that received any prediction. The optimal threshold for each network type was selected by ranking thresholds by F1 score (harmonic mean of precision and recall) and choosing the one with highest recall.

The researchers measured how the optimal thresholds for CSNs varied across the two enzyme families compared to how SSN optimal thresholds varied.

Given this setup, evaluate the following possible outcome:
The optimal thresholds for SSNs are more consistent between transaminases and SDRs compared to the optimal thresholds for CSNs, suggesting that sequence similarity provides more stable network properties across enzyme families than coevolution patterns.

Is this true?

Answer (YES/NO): YES